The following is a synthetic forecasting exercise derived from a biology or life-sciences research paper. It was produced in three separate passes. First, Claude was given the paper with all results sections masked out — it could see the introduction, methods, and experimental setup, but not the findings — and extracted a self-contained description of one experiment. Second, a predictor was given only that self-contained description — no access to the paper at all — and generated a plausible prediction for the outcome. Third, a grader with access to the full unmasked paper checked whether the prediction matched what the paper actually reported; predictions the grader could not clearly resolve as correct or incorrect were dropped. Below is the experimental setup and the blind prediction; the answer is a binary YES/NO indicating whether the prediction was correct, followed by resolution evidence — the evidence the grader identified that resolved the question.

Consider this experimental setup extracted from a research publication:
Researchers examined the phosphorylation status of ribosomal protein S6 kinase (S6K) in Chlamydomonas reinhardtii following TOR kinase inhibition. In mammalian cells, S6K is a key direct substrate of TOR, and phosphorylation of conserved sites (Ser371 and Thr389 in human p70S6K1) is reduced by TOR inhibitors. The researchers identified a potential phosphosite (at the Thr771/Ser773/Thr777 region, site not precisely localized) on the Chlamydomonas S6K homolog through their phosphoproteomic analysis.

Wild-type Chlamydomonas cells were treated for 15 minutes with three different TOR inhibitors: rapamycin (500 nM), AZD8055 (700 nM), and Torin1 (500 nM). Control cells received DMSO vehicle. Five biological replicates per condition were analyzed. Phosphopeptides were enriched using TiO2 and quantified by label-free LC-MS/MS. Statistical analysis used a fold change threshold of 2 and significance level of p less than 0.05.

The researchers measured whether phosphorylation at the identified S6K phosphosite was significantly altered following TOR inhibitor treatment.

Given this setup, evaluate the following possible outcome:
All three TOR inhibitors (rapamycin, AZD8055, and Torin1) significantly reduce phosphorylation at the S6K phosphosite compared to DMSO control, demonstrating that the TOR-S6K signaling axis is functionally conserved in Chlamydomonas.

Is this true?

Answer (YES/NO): NO